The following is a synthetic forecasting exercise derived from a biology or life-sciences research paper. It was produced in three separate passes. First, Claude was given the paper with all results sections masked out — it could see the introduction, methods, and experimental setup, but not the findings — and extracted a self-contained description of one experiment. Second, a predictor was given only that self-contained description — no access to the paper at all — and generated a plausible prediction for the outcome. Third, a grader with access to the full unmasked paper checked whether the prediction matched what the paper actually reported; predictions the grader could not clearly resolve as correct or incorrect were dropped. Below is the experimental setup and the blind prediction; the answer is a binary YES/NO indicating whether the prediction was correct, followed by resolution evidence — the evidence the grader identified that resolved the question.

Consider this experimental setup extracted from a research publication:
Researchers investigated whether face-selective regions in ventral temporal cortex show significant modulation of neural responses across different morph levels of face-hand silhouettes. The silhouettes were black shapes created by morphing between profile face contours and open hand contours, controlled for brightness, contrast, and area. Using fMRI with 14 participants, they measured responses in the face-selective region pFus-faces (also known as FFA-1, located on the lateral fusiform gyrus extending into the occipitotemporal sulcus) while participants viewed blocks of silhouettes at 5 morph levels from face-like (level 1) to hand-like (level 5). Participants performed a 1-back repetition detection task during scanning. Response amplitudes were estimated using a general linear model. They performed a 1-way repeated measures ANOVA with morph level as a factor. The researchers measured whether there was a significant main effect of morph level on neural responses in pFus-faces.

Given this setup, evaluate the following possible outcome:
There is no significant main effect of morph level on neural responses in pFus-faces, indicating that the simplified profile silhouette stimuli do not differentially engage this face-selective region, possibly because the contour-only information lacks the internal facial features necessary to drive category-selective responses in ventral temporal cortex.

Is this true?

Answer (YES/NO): NO